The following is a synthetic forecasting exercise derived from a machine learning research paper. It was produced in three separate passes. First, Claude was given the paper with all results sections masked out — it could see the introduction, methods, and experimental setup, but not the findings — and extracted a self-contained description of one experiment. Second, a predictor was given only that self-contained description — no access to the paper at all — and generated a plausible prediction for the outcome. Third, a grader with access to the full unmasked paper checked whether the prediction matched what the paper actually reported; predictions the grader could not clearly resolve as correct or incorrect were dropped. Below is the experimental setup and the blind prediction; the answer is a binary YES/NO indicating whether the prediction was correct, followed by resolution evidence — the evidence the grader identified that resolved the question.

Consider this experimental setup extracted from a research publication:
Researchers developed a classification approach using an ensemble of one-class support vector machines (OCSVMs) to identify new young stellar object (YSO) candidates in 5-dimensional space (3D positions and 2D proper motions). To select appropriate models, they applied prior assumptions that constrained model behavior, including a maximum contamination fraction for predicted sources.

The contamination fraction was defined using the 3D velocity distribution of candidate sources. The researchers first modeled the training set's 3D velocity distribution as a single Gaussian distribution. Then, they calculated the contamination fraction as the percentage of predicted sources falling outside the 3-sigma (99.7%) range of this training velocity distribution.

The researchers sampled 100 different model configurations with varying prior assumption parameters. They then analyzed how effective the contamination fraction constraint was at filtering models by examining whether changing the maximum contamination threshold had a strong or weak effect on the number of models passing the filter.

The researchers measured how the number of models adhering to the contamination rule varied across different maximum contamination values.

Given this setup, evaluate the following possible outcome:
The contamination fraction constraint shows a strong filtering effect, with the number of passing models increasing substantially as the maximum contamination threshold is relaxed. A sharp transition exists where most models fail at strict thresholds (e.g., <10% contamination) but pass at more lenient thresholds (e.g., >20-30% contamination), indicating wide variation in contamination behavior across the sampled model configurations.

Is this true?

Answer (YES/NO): NO